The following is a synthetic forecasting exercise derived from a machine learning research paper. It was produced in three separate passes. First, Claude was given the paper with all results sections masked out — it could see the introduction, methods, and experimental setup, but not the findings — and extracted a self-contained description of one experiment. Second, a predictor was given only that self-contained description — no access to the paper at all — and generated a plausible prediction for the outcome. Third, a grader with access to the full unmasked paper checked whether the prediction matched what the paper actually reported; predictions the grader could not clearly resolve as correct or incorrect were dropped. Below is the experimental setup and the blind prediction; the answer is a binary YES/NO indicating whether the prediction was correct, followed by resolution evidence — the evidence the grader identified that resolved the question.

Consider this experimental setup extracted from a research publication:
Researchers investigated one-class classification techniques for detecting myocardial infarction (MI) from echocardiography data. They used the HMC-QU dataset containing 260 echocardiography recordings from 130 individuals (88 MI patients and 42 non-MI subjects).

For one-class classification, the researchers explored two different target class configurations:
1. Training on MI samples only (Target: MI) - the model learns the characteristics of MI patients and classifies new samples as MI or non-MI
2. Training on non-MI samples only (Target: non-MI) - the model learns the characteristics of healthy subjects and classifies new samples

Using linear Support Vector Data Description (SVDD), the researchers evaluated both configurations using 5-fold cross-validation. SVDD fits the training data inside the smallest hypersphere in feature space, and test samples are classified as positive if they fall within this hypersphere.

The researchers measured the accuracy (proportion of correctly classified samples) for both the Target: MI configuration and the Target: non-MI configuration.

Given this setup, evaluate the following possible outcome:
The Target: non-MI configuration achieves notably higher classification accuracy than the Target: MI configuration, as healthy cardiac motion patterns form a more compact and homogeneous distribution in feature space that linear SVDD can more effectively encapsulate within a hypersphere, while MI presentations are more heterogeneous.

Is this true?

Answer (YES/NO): NO